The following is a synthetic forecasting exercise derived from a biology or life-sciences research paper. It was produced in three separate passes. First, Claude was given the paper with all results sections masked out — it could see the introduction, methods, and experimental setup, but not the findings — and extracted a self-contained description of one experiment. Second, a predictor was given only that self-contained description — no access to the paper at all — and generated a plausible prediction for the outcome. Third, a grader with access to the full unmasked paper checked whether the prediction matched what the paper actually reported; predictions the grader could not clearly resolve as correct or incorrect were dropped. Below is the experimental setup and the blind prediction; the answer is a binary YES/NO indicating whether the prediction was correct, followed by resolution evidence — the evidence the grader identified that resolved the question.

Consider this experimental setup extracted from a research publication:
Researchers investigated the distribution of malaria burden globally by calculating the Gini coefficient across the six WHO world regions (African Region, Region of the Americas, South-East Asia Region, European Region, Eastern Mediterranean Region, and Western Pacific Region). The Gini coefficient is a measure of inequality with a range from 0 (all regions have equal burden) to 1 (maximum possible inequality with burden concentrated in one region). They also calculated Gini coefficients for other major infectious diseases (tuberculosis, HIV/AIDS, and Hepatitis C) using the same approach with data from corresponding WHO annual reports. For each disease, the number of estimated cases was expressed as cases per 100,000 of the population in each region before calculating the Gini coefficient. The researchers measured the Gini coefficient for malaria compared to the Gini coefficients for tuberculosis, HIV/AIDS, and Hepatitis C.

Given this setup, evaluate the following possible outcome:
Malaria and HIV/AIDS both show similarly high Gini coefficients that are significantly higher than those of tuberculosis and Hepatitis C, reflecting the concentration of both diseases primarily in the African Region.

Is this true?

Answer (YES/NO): NO